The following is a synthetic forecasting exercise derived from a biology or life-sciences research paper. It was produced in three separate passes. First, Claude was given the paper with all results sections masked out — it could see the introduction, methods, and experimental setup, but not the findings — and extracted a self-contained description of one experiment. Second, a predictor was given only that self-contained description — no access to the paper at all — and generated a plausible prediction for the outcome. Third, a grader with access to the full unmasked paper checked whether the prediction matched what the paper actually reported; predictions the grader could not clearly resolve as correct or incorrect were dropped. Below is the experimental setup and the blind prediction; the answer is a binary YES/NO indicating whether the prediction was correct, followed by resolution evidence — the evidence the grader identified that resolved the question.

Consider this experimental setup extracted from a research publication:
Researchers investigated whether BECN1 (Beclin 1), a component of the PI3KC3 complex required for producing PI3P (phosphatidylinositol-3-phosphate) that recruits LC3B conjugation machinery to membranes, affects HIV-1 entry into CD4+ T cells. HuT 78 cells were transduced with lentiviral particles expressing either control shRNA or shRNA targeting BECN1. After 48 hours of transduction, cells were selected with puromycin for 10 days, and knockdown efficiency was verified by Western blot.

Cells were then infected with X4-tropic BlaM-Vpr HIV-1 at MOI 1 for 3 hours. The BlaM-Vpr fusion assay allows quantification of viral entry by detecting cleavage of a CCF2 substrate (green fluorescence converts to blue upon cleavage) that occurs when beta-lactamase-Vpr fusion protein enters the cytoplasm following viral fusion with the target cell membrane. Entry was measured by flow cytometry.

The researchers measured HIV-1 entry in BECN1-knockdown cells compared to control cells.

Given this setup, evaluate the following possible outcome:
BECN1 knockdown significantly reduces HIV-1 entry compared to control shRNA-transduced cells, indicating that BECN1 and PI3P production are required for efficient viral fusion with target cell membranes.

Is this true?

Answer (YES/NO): YES